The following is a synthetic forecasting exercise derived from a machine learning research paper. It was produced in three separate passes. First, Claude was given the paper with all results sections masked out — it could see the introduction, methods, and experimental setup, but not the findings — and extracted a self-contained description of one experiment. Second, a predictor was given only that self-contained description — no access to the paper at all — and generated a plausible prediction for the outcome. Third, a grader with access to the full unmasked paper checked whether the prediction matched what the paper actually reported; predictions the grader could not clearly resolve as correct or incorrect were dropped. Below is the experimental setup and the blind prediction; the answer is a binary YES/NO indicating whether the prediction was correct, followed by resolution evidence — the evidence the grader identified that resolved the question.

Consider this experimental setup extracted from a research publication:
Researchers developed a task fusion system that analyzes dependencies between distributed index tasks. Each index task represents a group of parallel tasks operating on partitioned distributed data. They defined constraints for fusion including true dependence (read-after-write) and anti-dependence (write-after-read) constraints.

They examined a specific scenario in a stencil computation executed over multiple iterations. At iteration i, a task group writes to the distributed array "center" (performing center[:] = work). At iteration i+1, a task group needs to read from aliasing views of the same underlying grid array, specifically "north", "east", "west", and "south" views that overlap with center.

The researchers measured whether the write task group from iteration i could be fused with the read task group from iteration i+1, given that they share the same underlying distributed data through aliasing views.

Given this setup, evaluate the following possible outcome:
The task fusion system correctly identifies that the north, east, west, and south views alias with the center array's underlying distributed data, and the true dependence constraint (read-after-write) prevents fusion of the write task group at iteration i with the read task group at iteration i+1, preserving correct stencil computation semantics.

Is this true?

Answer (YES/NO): YES